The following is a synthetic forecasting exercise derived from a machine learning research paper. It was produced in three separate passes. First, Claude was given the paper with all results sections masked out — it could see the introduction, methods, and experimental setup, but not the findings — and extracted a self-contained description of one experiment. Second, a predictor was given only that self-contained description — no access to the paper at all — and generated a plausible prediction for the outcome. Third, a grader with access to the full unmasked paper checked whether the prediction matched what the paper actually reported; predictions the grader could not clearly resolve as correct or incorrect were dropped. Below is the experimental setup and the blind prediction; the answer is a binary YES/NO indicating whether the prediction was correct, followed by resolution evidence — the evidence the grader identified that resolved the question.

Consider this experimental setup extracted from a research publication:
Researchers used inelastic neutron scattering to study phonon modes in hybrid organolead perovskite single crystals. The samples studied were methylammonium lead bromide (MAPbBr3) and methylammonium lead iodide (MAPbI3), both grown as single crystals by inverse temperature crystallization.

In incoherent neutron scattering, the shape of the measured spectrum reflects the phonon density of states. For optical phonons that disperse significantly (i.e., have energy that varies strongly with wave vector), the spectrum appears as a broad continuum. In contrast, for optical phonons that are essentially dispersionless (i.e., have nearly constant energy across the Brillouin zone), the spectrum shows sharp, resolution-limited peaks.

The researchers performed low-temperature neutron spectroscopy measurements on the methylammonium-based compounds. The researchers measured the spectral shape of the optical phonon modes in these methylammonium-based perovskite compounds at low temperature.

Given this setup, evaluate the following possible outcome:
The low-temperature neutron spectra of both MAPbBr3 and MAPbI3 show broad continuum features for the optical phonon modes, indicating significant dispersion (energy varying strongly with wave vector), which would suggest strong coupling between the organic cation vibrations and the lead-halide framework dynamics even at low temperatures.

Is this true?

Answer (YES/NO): NO